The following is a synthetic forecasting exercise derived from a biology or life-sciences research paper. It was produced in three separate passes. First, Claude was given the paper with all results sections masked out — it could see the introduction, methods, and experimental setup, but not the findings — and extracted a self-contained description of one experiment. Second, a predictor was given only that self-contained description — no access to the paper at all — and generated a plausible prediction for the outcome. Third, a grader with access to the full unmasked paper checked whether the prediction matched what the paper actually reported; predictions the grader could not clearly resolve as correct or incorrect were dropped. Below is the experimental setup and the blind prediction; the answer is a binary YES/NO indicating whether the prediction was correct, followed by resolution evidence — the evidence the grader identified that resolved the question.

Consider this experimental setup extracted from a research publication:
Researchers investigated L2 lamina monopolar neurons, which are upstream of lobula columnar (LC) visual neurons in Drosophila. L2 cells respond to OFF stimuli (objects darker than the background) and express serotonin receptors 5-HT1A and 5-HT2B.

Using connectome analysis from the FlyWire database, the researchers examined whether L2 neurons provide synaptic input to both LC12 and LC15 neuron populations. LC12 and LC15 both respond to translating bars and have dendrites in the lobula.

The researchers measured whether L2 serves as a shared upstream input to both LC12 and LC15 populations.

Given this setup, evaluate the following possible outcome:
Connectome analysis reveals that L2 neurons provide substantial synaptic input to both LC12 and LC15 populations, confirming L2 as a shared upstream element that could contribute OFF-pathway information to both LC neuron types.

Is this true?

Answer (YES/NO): NO